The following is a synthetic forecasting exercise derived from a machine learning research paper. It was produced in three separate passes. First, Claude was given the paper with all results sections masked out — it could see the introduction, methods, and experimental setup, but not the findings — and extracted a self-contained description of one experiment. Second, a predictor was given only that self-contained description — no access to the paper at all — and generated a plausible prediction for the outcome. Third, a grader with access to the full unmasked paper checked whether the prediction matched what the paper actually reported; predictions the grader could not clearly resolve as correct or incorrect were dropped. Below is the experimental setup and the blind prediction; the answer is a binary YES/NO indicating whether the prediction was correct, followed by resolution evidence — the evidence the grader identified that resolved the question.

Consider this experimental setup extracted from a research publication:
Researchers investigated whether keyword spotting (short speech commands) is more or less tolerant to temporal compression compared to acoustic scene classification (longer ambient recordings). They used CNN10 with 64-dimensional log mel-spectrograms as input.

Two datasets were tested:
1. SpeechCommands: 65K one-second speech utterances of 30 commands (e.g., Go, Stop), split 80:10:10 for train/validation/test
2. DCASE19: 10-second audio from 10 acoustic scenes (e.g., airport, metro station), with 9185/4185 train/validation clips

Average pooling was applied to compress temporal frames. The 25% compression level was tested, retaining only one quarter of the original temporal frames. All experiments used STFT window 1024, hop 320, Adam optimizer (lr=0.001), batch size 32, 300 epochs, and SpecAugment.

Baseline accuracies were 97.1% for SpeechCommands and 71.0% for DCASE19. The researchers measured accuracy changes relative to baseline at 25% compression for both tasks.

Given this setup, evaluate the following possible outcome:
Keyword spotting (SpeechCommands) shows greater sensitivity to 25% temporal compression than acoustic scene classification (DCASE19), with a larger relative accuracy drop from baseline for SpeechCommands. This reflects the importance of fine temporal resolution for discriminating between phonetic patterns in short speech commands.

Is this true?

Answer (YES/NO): YES